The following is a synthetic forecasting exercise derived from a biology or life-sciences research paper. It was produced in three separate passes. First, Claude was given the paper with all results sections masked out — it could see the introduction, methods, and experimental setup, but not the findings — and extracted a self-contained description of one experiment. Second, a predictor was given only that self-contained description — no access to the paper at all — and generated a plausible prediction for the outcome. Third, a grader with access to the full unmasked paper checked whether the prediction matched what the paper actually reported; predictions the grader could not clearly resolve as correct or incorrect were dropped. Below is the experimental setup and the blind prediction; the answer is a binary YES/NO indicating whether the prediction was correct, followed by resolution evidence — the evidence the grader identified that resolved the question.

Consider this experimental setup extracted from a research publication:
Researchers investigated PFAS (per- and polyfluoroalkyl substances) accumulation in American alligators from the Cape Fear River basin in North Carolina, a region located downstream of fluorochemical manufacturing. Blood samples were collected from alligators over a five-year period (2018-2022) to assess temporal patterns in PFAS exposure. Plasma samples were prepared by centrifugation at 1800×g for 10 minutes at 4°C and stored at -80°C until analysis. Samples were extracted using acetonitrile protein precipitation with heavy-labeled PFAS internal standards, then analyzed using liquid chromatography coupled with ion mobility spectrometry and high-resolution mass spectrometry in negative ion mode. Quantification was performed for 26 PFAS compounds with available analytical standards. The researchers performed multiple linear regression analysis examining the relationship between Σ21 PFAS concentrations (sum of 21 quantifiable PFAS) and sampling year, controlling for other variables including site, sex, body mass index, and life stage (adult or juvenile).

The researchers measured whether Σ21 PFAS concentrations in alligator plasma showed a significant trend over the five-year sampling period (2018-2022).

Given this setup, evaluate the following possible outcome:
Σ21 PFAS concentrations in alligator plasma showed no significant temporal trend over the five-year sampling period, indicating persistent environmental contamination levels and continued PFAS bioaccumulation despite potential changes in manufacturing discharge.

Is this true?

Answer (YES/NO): YES